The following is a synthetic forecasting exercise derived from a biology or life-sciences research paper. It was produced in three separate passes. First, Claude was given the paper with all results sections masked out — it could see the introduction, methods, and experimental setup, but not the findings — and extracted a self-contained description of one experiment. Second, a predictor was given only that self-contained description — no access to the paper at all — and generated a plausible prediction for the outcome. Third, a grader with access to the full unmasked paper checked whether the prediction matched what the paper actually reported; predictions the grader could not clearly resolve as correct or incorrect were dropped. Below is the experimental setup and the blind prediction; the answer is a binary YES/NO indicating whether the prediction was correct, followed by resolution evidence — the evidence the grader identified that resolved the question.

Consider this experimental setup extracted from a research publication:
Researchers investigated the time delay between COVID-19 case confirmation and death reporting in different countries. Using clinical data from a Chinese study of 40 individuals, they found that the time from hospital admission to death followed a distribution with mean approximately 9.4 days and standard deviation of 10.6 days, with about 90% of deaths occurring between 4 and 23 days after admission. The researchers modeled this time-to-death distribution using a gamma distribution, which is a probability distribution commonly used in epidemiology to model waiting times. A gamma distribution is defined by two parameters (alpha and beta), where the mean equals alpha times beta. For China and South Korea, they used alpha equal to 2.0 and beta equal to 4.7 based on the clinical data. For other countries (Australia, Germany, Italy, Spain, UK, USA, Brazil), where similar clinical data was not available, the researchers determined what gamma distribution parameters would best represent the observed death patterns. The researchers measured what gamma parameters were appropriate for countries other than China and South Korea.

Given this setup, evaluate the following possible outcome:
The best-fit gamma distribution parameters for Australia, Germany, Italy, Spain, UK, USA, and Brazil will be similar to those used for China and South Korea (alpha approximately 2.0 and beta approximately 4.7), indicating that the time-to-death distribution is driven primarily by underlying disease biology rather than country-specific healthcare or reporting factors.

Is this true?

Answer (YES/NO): NO